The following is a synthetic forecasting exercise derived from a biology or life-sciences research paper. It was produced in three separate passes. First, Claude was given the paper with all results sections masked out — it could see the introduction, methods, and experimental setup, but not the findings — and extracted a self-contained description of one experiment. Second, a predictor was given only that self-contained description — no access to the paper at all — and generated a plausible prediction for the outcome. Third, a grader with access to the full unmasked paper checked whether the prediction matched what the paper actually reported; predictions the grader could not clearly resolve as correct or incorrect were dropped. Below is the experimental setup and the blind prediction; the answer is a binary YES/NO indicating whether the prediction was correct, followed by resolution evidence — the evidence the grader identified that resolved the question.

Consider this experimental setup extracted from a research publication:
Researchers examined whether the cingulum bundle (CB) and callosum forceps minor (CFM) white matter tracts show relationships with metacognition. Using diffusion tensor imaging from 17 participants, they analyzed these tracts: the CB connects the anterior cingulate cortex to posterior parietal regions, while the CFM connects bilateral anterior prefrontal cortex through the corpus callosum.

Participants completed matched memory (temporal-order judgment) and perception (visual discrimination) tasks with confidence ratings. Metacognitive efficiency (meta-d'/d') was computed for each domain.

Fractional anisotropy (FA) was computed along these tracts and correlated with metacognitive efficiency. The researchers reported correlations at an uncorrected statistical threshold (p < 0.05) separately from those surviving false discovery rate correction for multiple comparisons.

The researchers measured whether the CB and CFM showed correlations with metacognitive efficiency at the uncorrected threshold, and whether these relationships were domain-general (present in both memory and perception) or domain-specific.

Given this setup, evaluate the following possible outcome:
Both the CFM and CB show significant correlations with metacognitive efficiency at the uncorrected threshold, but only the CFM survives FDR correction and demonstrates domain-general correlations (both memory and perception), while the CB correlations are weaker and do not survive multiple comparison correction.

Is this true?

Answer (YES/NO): NO